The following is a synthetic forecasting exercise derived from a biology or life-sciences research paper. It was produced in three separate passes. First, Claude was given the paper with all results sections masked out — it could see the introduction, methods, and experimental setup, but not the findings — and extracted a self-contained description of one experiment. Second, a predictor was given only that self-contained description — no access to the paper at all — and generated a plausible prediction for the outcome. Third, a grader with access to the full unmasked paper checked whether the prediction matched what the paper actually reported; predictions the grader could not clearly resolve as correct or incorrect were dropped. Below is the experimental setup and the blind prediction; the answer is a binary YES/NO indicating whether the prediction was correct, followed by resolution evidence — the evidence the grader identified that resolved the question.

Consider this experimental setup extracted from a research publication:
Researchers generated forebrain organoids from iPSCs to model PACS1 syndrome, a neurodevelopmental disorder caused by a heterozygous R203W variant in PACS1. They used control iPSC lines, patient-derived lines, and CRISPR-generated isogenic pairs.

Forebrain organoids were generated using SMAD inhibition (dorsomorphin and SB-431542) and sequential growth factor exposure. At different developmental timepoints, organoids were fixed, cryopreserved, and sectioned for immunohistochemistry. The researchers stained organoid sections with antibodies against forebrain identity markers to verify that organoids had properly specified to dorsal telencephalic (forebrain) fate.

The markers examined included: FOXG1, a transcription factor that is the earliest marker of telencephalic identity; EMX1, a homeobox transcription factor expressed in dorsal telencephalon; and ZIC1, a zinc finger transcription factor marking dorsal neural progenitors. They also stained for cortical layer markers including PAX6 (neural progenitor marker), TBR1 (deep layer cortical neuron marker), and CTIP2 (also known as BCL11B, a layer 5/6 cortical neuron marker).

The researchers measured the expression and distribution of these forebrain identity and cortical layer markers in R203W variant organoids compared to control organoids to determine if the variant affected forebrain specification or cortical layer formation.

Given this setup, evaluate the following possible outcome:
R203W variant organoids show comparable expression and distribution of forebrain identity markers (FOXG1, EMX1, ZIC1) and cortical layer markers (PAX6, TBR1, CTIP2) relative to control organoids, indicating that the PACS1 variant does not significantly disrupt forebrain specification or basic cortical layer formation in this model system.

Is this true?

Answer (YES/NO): NO